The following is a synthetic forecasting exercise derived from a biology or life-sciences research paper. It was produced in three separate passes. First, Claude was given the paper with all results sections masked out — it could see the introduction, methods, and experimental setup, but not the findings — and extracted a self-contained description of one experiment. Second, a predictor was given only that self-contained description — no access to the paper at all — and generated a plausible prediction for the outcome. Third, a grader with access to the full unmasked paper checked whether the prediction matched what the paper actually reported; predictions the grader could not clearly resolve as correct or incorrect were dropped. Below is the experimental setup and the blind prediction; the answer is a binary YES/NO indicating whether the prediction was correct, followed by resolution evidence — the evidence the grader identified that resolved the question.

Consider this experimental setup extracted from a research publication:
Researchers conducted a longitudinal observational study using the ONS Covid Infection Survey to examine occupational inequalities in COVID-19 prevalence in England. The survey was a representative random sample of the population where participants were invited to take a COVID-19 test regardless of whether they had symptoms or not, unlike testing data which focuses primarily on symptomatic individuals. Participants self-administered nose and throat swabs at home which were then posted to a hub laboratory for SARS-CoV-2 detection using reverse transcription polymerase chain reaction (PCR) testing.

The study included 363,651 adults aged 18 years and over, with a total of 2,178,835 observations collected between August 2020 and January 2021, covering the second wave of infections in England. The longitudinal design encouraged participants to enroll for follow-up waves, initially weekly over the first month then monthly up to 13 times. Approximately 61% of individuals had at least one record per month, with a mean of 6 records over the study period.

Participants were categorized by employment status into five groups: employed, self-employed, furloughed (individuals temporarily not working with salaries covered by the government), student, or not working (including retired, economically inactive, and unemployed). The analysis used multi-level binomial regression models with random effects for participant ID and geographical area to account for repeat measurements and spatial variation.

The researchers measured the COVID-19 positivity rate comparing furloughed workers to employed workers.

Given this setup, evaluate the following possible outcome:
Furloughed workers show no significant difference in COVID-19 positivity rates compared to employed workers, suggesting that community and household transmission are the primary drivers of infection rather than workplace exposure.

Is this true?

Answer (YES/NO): NO